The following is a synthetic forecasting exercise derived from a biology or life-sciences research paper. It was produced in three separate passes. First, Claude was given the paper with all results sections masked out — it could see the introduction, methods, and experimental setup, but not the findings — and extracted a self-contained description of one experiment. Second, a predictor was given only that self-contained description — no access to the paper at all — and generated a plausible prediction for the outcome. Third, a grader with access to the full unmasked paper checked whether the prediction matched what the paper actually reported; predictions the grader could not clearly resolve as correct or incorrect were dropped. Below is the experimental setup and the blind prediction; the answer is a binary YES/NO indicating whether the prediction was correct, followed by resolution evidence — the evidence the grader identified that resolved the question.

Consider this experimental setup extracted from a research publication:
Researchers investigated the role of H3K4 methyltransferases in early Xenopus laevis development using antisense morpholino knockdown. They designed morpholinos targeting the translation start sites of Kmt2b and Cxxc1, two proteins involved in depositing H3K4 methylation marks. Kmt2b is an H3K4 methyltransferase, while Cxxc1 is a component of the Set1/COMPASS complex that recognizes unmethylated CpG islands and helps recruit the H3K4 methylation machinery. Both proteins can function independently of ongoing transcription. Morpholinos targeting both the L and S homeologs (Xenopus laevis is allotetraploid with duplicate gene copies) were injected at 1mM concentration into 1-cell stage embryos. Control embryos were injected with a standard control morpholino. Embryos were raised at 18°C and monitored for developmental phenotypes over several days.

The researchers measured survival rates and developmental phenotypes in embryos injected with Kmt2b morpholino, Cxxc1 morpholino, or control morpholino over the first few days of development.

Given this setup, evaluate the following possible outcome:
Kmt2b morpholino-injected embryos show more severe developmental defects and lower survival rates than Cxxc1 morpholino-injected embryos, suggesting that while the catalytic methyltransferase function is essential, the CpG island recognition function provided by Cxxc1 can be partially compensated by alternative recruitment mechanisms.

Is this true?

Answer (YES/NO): NO